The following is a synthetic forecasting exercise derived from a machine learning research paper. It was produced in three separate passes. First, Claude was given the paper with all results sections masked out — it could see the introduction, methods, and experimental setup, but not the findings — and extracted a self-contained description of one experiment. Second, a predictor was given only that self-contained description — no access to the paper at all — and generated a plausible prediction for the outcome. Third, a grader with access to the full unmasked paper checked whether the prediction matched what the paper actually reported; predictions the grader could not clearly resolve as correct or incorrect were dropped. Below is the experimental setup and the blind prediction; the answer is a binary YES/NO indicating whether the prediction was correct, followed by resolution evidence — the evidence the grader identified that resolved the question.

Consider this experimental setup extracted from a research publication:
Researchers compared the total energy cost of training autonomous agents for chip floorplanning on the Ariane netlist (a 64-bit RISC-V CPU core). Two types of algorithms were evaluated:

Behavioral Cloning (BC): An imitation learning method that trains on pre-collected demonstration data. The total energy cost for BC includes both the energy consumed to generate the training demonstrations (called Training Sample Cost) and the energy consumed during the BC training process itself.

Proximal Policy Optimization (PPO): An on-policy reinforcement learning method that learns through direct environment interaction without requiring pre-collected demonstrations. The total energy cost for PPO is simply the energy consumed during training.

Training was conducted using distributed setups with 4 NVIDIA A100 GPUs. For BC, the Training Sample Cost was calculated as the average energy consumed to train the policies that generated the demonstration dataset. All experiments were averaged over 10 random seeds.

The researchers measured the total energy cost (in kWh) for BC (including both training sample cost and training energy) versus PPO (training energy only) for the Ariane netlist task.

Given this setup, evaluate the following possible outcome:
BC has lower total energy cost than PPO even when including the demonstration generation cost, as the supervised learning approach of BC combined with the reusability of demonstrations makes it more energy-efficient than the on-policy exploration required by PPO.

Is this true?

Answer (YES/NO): YES